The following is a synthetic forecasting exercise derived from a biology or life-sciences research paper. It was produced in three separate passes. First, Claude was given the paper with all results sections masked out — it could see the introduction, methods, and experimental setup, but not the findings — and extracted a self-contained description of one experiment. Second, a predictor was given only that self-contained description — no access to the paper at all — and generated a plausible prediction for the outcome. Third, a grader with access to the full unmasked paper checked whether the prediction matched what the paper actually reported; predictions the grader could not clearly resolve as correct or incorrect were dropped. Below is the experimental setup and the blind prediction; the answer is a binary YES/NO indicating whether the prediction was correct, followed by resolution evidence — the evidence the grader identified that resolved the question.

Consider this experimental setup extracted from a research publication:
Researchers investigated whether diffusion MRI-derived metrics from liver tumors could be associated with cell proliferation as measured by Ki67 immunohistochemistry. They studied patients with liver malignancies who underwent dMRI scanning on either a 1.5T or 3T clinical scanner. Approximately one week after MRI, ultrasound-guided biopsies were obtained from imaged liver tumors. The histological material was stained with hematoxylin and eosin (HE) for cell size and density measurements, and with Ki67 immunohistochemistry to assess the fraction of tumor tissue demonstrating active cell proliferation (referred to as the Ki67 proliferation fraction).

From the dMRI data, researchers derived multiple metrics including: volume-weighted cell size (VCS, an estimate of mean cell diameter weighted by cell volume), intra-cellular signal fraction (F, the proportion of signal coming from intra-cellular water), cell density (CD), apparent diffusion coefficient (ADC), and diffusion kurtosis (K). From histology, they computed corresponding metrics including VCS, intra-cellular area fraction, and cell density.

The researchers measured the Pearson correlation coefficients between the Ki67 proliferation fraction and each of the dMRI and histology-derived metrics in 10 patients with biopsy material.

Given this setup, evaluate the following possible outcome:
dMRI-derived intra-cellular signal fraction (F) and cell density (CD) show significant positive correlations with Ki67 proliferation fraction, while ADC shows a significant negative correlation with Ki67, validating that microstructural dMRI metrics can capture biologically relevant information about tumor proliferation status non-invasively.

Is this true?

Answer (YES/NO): NO